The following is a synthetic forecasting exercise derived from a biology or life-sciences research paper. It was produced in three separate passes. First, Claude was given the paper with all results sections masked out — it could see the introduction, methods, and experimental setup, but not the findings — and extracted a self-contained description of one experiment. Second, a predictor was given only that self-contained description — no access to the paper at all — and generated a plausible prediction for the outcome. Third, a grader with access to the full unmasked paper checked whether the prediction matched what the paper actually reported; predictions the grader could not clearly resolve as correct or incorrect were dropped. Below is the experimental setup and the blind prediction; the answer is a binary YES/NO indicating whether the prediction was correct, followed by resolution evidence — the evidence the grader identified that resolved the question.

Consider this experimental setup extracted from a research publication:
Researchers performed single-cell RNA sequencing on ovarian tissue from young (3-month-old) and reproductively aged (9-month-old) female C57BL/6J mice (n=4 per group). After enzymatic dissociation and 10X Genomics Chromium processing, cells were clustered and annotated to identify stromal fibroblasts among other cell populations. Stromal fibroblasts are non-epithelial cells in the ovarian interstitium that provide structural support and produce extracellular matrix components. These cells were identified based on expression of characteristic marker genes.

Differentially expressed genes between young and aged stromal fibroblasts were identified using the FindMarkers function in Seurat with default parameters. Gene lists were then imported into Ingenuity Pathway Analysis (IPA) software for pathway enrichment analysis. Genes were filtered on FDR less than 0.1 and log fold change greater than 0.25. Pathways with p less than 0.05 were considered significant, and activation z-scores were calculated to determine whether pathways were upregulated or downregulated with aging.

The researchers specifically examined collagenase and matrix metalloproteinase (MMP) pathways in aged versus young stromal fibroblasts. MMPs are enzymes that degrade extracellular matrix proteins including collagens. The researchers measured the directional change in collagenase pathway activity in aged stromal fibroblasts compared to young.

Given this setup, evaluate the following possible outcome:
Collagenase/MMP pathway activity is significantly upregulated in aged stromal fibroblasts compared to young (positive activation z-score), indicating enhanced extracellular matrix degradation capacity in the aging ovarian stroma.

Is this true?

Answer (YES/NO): NO